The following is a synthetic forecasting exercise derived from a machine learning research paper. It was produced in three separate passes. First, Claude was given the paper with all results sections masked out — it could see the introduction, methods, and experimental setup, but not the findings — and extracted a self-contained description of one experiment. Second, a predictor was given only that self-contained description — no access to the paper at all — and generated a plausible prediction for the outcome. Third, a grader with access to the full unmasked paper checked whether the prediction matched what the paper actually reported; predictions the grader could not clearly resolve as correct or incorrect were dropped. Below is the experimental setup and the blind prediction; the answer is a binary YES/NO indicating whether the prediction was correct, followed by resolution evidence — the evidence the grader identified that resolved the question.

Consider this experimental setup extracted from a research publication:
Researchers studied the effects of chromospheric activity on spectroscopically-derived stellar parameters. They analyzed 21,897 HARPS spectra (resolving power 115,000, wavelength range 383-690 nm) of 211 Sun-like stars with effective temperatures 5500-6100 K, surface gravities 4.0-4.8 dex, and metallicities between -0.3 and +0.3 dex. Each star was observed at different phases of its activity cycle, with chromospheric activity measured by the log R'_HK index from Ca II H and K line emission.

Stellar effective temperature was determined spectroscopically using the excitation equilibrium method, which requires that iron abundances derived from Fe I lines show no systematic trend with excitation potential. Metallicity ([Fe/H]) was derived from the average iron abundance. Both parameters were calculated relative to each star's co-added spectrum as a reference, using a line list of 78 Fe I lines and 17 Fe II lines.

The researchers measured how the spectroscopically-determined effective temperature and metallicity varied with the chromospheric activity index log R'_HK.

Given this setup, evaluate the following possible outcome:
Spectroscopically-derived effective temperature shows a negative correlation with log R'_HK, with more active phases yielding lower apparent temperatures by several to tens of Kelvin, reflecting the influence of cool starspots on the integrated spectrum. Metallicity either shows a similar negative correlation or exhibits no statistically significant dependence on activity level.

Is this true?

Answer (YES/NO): YES